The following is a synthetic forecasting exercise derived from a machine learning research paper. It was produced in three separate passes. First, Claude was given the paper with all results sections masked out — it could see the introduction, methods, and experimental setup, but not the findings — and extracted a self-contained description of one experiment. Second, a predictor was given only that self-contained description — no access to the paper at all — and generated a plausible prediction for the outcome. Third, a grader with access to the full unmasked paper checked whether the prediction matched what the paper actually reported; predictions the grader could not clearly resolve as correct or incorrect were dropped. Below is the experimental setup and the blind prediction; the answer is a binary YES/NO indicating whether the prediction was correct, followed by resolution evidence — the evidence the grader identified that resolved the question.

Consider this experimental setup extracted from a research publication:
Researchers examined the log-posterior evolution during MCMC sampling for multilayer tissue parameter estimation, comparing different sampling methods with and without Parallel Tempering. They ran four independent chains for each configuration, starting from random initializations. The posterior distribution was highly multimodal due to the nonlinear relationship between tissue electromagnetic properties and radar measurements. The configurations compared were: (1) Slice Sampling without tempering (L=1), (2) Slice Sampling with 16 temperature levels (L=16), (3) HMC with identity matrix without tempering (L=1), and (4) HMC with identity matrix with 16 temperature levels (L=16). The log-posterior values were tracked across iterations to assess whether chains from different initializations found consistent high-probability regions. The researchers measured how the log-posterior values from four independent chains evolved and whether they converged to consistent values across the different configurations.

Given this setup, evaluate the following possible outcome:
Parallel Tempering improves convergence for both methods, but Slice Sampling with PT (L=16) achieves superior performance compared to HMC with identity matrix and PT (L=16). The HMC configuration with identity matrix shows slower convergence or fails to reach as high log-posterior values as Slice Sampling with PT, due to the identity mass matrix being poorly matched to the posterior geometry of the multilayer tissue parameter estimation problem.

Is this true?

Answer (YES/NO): YES